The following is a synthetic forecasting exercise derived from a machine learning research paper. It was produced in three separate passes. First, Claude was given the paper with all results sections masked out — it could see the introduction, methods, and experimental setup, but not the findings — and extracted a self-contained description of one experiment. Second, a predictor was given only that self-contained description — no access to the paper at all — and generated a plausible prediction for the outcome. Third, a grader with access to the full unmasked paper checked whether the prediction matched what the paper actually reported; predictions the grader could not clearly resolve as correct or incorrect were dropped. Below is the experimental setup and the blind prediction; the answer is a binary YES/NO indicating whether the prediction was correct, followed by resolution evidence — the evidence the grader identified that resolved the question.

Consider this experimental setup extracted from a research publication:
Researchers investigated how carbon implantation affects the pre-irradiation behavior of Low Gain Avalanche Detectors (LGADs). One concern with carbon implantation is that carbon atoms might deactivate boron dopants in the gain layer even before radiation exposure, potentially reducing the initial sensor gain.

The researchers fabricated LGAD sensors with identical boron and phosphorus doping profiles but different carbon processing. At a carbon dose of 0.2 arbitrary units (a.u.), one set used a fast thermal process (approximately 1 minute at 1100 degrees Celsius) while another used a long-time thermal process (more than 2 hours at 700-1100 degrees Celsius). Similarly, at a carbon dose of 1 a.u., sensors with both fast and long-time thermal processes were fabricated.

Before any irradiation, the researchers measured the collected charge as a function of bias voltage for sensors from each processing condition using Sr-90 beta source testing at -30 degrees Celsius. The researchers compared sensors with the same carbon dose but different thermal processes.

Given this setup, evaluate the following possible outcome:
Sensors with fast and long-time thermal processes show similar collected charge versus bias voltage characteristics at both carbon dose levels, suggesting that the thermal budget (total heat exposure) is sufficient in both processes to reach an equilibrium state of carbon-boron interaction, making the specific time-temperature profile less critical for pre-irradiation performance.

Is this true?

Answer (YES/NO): YES